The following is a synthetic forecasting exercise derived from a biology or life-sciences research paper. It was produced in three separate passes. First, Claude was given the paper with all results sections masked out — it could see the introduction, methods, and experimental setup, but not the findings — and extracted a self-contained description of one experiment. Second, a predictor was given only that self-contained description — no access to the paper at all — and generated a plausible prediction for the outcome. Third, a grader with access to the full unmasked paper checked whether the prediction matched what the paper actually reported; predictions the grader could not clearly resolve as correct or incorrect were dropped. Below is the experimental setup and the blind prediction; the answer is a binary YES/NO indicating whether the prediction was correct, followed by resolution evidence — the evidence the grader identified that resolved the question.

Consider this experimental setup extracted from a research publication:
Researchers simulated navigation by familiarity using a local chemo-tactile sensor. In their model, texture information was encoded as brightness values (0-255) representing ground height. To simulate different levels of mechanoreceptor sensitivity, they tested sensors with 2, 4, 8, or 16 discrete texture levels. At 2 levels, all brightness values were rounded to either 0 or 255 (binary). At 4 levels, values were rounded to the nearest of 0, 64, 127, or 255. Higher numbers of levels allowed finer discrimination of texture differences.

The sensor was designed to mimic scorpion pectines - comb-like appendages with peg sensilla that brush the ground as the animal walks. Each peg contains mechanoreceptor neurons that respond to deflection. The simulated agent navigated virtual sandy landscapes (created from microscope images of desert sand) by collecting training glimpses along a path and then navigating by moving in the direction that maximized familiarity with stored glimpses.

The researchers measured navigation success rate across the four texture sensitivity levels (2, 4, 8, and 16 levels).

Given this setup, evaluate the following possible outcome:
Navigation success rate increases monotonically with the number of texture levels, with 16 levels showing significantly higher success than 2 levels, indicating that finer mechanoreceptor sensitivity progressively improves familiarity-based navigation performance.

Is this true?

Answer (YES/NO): NO